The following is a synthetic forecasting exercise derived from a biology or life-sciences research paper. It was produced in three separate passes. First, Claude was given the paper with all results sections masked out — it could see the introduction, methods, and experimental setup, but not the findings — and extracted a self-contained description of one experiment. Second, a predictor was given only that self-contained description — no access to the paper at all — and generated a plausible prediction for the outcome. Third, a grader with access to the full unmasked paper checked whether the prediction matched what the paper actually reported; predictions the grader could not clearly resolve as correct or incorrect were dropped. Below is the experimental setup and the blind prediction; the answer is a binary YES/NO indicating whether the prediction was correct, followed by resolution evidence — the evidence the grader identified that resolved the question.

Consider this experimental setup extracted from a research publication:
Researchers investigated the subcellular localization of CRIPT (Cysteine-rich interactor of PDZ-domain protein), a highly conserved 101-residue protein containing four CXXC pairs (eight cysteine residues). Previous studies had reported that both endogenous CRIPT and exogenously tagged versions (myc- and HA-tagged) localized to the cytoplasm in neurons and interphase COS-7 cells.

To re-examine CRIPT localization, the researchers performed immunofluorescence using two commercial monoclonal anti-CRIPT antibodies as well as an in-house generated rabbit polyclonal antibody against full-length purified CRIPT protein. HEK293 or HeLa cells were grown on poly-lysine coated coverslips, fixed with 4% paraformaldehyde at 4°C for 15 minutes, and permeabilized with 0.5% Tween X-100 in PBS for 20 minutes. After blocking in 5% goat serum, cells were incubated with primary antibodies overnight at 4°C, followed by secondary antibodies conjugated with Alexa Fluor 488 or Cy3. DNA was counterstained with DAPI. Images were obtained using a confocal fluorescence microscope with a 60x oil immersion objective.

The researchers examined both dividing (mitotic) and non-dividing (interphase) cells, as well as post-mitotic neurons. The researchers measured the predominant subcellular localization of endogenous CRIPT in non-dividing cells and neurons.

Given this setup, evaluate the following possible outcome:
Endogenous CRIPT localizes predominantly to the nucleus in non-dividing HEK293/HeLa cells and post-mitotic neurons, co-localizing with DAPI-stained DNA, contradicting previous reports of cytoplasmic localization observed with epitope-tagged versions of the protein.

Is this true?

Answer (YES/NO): YES